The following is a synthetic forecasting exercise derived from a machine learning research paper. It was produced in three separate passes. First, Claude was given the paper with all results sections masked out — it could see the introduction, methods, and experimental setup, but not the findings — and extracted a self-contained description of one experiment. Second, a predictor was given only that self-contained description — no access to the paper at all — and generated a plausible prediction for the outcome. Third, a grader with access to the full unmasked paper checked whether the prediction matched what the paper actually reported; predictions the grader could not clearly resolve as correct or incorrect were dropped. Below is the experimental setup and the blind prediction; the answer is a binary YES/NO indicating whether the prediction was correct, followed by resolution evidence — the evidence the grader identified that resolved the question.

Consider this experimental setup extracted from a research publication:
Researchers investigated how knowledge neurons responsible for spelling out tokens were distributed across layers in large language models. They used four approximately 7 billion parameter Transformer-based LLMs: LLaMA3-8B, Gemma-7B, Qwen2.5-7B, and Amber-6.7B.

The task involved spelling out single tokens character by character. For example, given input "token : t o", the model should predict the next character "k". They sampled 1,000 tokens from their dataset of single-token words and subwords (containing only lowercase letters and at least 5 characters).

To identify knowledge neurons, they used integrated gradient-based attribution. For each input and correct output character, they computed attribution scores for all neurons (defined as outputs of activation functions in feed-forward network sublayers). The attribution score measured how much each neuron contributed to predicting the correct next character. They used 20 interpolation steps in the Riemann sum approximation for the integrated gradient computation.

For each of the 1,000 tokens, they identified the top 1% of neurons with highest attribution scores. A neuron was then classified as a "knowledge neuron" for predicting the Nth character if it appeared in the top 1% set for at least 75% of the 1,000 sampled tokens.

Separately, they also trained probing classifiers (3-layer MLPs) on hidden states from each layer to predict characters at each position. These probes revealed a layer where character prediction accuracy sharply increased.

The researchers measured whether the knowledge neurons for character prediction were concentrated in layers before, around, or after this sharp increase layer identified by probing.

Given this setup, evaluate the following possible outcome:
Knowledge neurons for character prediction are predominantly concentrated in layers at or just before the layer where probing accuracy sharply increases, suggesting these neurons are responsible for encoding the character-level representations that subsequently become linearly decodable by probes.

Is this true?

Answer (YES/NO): NO